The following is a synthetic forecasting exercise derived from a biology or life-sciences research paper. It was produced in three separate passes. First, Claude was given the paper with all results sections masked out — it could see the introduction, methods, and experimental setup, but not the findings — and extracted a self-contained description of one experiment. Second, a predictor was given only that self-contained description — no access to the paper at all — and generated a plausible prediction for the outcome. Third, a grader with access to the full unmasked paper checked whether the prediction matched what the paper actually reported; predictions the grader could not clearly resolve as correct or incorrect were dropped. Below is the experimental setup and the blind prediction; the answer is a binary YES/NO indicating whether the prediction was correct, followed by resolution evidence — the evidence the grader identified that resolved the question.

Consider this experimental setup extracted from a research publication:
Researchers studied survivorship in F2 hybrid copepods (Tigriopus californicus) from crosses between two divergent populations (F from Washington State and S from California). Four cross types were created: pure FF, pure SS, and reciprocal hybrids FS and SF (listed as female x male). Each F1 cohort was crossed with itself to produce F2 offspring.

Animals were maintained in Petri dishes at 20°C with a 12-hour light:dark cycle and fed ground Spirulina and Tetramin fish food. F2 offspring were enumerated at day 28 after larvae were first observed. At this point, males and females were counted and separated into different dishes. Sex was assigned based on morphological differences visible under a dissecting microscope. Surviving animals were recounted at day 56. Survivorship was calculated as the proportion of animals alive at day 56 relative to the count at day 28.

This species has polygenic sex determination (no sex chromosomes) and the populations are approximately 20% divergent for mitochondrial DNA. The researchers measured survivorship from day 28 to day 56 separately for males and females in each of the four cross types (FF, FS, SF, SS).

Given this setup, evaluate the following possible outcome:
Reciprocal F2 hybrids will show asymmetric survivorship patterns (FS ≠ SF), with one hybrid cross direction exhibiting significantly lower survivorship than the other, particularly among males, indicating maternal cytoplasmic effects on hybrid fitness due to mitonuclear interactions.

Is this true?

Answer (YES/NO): NO